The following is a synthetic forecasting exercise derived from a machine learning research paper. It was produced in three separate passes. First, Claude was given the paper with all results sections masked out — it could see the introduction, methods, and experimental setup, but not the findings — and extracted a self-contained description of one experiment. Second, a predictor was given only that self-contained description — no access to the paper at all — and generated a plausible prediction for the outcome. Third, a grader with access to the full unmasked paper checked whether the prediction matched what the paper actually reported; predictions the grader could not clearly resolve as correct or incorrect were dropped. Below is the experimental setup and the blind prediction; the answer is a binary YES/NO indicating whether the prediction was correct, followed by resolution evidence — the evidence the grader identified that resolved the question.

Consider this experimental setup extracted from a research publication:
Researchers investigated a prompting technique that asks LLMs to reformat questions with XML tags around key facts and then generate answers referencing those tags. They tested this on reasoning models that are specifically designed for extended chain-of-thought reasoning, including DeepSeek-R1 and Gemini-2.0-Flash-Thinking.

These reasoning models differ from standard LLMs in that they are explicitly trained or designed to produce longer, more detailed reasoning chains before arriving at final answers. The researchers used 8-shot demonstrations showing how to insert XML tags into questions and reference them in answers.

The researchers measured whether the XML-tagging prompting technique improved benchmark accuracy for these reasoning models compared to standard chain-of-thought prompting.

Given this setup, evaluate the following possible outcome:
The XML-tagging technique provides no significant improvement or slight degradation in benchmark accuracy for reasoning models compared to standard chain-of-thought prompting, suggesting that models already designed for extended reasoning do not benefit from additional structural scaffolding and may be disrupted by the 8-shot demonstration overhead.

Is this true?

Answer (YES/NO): YES